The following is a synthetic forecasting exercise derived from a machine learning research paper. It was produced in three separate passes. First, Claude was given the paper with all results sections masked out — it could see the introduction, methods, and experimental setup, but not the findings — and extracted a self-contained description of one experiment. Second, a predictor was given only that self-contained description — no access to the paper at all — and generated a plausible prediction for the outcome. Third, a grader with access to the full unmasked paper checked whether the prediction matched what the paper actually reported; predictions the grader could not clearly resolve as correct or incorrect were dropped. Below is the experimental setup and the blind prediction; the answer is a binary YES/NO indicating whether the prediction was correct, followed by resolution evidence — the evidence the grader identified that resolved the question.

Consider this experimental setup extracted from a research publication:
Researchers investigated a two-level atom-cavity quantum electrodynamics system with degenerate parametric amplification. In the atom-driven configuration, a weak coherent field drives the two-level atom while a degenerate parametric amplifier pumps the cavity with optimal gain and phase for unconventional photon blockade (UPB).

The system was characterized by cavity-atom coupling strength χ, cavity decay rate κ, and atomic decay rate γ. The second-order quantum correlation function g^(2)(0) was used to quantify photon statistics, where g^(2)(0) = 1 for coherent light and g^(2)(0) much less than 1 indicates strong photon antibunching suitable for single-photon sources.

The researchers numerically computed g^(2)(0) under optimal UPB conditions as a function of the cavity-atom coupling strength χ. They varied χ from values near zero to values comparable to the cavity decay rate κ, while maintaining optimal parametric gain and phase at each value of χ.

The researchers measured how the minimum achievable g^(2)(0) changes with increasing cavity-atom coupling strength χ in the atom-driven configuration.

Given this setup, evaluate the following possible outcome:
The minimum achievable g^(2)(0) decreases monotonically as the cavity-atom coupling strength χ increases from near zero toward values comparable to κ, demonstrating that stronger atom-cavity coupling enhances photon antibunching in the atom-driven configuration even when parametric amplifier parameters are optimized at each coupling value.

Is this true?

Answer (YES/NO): NO